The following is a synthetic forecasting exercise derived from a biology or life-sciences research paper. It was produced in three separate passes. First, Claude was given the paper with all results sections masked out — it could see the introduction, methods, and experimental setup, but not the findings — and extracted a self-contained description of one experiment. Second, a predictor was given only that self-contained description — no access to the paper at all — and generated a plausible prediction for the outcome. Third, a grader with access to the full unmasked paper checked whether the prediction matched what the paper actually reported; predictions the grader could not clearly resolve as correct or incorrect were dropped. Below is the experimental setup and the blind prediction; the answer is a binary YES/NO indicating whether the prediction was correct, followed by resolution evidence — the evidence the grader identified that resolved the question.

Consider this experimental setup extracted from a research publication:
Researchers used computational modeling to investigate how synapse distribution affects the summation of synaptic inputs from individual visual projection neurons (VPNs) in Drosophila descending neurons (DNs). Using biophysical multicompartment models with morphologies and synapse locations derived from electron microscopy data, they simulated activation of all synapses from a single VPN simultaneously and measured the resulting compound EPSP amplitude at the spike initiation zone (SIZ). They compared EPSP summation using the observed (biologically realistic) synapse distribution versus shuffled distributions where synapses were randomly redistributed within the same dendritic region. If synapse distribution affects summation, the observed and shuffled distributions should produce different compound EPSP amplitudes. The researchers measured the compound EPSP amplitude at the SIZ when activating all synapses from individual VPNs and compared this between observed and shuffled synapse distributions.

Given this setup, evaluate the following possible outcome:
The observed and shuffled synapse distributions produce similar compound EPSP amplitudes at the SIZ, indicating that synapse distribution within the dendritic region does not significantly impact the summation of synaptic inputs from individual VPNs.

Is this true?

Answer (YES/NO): NO